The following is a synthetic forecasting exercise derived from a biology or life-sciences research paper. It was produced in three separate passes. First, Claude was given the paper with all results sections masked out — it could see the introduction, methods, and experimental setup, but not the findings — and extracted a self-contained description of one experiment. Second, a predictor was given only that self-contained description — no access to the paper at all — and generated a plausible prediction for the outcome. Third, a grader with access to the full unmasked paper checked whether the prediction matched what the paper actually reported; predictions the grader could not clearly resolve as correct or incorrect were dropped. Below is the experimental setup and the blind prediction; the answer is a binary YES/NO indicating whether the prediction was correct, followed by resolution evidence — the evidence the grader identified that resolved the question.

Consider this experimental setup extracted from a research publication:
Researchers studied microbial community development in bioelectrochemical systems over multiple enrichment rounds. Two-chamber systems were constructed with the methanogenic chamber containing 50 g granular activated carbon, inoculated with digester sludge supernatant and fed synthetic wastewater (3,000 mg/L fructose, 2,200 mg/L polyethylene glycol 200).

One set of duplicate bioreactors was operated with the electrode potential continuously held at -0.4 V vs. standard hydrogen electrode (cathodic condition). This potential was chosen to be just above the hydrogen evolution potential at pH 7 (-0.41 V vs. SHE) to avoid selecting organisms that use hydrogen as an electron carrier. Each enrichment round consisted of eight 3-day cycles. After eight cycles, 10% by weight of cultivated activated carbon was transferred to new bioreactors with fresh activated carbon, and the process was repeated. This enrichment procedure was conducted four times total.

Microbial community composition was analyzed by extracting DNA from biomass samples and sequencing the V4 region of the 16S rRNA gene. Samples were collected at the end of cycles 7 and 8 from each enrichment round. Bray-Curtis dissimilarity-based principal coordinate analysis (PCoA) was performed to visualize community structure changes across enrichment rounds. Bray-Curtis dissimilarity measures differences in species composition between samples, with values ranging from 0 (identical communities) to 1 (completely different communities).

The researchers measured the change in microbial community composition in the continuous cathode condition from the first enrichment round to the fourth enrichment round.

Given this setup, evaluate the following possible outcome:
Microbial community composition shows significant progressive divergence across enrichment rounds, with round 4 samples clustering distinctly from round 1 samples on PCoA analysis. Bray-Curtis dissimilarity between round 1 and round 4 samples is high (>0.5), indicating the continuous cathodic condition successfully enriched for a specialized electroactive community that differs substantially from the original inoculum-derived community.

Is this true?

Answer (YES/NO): NO